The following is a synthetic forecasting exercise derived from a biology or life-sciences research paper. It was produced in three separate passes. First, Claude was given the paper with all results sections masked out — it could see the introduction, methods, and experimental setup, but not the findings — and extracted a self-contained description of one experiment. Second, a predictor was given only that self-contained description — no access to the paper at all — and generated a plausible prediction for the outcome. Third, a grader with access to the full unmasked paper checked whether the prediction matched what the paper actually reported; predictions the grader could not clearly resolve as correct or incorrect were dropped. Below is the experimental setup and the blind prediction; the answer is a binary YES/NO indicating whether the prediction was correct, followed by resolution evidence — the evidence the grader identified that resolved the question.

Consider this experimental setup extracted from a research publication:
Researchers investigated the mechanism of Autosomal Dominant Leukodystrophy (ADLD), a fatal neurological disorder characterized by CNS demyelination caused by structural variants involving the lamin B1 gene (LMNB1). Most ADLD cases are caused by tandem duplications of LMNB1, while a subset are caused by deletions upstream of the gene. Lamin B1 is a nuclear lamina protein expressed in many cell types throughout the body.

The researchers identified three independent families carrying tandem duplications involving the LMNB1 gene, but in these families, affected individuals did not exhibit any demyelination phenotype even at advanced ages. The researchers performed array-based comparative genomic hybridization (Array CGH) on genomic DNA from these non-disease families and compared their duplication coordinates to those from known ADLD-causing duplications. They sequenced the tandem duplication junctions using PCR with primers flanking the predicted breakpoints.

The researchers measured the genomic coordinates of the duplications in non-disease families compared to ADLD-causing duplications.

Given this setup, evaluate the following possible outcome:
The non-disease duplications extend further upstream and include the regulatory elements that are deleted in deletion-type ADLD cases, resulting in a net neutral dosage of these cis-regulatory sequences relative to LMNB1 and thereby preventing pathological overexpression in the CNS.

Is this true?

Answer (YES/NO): YES